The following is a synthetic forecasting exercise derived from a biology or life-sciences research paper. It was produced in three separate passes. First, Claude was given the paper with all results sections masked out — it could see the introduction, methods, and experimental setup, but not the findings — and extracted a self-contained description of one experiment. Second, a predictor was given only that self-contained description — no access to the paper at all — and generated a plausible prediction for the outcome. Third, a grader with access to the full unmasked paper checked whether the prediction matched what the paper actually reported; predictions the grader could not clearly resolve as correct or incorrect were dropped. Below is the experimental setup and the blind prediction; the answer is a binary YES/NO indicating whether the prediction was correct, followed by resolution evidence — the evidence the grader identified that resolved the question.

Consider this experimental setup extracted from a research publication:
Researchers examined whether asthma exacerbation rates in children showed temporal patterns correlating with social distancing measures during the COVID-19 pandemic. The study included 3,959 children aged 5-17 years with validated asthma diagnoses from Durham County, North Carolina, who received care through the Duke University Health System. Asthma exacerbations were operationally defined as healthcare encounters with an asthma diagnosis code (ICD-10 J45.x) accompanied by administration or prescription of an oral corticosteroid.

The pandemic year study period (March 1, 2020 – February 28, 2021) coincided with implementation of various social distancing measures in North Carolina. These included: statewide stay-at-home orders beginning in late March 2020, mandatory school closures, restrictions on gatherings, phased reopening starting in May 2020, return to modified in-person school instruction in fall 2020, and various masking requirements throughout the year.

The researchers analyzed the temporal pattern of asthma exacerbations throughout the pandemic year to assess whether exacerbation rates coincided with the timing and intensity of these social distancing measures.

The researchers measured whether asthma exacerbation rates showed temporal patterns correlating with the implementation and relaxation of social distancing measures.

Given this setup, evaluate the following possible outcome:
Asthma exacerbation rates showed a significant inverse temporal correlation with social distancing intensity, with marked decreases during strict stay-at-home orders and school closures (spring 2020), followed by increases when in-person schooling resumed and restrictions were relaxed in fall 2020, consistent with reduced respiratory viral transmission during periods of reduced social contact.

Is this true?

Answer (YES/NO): YES